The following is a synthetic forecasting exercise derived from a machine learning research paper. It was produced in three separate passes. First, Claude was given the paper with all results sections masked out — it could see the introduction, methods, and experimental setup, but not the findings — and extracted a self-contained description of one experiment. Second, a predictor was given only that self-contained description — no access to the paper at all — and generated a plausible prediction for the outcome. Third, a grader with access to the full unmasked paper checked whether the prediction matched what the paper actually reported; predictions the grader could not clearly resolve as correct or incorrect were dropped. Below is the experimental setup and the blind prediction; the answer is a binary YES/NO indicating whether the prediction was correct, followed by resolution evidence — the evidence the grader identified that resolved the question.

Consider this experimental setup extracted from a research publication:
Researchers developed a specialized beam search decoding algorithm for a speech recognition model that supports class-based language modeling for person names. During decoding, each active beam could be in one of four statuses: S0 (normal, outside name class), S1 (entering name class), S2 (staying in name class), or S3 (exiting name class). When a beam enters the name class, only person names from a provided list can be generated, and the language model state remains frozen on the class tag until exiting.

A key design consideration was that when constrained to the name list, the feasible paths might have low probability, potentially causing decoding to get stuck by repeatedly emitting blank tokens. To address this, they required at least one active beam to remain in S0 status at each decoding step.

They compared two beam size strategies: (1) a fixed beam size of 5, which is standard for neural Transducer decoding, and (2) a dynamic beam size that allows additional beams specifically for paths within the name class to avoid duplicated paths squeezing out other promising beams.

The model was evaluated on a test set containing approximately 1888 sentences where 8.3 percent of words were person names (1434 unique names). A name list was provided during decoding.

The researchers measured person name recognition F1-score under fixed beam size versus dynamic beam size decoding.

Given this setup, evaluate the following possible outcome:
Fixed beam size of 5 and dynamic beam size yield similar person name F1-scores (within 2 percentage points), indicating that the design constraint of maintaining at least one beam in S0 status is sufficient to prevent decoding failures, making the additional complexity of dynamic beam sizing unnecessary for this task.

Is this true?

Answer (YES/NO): YES